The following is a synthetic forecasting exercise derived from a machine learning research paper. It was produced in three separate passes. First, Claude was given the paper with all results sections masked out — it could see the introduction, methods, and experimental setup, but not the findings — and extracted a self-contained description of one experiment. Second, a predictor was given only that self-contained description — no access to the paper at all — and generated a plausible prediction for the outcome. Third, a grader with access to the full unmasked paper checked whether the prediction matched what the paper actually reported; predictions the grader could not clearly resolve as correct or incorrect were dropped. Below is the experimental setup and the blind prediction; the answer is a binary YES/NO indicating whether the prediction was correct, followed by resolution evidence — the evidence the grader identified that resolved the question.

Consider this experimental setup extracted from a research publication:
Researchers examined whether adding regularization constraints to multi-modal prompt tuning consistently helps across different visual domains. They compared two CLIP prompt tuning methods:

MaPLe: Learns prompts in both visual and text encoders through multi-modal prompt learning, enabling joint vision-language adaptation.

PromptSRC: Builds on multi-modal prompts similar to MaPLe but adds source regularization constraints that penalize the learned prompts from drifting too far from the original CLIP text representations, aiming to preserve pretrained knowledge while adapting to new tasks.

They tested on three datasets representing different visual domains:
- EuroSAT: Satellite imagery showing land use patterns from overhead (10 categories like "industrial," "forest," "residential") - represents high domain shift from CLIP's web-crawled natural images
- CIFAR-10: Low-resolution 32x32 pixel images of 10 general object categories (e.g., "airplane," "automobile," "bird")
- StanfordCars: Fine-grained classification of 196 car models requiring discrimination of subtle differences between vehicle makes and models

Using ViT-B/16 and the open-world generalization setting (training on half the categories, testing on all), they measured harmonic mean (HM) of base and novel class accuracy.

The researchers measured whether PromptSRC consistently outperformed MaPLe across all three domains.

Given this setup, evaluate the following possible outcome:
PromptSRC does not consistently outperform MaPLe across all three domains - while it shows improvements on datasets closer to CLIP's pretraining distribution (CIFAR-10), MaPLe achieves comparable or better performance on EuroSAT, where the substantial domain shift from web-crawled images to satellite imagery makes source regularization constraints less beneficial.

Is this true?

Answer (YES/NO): NO